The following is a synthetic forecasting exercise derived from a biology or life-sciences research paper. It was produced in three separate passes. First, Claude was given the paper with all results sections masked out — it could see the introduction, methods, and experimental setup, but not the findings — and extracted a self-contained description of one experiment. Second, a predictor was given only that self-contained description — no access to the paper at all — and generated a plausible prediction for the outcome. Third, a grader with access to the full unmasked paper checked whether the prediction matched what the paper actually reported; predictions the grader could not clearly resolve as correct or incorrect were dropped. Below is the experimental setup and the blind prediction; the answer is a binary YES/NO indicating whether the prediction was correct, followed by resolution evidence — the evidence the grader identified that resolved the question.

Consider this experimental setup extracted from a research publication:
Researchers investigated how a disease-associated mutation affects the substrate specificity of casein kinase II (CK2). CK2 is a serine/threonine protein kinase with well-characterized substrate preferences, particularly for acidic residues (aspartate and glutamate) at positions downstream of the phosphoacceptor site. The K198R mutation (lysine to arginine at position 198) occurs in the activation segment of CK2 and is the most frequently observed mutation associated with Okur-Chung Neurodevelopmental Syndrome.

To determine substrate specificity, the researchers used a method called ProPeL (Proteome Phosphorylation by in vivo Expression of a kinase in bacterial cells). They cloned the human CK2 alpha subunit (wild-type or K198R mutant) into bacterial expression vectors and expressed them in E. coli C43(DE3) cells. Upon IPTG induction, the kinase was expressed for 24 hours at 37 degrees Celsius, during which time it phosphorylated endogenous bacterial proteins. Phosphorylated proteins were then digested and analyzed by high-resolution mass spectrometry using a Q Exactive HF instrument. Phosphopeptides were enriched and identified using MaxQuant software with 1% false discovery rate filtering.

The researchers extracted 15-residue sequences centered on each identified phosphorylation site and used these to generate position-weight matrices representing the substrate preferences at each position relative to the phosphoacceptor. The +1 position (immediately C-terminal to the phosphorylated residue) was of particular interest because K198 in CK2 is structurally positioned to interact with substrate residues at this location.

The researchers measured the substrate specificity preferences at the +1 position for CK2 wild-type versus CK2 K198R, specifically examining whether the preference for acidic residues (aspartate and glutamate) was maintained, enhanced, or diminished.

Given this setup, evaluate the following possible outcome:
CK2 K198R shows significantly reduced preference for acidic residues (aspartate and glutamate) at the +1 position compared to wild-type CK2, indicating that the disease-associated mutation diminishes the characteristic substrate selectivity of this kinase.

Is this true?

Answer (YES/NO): YES